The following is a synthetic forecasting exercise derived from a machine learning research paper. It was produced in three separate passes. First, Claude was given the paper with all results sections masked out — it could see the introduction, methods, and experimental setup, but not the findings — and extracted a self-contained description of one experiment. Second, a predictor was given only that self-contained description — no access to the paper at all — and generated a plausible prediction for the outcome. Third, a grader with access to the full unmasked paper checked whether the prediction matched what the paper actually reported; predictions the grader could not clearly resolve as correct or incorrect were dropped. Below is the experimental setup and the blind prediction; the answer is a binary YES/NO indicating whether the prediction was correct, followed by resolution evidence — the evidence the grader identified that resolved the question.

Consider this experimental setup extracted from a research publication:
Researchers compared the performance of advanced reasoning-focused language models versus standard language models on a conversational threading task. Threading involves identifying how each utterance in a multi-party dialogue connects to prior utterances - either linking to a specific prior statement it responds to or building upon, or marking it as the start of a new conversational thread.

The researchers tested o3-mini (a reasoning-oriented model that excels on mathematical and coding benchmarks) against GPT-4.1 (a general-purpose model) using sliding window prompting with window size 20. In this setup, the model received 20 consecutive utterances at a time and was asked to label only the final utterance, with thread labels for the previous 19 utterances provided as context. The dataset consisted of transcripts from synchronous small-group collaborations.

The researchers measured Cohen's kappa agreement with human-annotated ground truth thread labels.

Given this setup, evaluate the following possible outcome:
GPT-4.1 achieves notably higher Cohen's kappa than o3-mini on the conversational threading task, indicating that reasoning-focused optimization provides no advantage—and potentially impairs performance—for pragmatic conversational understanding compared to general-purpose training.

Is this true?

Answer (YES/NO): NO